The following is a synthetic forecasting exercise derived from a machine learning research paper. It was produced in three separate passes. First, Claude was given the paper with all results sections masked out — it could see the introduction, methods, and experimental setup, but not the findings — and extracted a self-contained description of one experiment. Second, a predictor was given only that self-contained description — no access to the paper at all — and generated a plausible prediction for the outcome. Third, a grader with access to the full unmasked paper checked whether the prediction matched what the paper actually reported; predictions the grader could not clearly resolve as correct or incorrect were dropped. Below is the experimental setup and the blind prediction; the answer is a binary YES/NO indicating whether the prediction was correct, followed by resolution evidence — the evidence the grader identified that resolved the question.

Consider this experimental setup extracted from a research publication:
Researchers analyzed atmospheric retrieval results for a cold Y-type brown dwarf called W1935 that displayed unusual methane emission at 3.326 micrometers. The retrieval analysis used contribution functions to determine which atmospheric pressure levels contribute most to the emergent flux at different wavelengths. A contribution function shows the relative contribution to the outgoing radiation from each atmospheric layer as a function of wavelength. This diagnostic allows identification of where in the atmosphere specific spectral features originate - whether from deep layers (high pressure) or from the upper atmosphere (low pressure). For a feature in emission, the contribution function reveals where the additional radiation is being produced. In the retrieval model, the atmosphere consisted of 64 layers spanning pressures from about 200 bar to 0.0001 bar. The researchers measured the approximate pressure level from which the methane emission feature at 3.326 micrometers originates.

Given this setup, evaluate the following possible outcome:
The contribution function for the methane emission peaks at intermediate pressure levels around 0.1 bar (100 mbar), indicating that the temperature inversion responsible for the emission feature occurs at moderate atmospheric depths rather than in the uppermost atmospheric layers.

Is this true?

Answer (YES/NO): NO